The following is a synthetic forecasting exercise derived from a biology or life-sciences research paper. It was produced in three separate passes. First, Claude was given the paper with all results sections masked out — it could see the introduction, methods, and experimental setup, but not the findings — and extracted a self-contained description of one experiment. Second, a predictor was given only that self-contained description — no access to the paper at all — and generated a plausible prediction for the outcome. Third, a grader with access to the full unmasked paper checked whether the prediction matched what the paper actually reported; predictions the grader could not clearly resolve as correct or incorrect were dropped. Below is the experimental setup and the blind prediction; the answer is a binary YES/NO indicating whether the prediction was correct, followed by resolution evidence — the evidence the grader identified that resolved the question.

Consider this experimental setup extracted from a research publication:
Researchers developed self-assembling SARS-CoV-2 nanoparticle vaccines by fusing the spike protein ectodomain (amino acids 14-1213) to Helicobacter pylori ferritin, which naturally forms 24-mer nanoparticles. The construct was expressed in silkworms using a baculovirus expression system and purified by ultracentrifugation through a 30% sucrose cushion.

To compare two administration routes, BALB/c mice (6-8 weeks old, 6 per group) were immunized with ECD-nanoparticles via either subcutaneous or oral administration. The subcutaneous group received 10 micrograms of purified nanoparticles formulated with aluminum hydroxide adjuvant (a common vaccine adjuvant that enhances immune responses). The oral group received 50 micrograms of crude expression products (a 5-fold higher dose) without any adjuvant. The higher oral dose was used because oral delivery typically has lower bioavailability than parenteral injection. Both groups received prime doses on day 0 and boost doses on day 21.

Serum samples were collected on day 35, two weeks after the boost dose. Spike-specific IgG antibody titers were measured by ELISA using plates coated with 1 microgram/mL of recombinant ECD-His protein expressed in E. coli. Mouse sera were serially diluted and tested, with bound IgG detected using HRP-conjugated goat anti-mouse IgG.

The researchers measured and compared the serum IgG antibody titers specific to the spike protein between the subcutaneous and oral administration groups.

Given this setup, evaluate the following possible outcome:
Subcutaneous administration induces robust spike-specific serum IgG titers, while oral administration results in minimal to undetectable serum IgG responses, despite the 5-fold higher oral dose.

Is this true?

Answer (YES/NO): NO